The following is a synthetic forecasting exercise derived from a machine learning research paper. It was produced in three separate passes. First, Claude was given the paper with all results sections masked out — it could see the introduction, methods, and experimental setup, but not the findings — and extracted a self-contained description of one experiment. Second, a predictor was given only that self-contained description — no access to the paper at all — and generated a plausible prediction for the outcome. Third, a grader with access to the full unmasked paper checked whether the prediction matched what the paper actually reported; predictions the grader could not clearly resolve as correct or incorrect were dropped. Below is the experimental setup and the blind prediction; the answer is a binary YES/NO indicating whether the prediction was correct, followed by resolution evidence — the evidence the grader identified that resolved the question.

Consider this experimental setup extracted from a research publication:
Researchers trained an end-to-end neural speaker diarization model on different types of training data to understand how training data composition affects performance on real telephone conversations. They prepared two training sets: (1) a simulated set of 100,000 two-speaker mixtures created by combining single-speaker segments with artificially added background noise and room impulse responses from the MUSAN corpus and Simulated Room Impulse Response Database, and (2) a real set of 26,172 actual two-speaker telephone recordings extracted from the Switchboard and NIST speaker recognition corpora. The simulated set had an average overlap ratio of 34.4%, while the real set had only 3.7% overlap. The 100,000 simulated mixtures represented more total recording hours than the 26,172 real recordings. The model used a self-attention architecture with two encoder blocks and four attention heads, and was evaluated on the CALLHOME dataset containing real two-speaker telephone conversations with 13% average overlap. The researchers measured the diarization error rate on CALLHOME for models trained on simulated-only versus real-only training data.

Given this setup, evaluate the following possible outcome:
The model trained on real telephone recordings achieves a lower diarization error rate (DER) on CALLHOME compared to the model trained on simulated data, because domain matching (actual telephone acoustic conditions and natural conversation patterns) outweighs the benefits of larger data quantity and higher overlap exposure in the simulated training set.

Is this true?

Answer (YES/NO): YES